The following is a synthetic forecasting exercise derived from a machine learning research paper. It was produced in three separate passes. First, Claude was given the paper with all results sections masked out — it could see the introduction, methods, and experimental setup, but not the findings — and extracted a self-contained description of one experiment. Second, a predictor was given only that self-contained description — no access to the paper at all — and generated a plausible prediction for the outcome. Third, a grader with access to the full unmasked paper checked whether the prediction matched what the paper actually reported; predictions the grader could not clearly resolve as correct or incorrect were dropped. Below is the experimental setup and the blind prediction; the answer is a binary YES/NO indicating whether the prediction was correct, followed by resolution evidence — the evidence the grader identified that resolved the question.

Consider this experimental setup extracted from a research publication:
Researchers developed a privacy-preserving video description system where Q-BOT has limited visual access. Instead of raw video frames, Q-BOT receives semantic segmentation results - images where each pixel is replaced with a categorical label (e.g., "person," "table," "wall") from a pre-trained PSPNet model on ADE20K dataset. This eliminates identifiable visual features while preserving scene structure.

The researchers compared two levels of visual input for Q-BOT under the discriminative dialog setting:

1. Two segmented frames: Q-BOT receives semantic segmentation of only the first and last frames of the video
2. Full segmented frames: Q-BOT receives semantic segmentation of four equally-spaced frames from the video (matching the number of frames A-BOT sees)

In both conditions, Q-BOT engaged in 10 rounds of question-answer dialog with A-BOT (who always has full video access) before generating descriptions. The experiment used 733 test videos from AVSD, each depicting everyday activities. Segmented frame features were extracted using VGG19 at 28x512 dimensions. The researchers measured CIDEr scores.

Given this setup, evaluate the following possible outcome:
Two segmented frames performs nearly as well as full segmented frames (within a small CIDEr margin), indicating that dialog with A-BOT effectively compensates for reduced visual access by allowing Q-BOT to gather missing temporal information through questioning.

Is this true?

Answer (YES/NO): NO